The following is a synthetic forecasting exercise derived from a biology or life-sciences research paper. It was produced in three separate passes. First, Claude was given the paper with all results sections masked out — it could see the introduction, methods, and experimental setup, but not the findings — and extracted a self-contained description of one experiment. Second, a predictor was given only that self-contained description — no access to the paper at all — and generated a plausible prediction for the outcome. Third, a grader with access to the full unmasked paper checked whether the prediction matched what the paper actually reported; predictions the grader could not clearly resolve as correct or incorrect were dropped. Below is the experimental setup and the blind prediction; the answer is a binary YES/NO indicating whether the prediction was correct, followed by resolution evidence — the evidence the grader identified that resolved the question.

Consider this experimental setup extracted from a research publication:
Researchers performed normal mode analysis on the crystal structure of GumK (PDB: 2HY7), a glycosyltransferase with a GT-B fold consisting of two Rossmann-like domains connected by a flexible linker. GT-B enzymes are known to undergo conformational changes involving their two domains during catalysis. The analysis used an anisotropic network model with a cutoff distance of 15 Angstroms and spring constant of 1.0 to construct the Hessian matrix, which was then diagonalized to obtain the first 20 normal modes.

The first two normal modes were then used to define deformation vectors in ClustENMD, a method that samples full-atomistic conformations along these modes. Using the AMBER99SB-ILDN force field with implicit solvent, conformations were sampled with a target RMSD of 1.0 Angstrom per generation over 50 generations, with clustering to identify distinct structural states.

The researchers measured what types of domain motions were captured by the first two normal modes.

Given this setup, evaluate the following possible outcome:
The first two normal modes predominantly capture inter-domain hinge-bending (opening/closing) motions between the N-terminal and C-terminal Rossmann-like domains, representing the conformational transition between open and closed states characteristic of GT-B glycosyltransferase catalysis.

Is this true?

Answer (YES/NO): NO